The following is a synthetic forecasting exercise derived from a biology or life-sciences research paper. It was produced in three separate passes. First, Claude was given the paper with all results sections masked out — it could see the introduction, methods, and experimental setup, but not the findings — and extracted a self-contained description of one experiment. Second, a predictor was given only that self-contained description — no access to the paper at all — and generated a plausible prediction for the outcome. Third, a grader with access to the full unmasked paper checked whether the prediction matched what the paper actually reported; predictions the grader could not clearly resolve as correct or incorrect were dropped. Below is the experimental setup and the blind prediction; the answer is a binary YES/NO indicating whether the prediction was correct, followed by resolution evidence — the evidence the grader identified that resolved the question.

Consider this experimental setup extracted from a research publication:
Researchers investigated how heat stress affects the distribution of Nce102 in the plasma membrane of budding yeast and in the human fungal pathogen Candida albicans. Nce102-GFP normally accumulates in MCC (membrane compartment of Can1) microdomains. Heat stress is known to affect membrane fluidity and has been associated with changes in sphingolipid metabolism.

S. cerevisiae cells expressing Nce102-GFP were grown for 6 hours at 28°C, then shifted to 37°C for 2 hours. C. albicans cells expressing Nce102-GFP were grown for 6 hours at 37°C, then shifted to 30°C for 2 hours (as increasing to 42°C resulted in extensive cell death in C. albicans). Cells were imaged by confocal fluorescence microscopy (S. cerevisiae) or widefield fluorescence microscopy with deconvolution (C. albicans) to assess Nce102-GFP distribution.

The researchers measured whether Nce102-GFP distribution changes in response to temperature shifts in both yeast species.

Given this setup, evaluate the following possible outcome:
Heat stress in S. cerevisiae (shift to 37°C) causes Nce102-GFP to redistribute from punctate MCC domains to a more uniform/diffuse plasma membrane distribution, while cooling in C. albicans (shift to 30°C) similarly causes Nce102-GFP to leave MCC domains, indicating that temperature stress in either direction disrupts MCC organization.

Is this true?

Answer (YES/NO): NO